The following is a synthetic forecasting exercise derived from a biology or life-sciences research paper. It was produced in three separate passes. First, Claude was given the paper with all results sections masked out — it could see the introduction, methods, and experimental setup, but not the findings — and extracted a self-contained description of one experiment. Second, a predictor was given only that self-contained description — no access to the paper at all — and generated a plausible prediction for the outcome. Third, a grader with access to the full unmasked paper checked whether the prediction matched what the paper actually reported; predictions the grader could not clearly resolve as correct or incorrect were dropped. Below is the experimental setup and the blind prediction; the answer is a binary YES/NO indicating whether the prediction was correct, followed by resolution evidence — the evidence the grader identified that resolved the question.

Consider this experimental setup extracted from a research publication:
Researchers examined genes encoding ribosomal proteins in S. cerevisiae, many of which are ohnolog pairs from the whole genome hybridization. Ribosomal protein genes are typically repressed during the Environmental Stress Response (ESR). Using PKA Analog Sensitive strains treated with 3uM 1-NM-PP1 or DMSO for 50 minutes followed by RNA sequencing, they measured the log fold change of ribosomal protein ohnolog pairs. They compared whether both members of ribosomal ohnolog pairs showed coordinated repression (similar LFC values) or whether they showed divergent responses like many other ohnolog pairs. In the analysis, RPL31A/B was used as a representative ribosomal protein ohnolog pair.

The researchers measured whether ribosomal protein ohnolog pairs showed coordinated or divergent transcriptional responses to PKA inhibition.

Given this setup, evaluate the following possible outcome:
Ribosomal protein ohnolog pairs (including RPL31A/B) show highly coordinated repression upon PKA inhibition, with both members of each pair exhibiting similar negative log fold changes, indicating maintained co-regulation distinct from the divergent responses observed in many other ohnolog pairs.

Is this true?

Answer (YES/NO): YES